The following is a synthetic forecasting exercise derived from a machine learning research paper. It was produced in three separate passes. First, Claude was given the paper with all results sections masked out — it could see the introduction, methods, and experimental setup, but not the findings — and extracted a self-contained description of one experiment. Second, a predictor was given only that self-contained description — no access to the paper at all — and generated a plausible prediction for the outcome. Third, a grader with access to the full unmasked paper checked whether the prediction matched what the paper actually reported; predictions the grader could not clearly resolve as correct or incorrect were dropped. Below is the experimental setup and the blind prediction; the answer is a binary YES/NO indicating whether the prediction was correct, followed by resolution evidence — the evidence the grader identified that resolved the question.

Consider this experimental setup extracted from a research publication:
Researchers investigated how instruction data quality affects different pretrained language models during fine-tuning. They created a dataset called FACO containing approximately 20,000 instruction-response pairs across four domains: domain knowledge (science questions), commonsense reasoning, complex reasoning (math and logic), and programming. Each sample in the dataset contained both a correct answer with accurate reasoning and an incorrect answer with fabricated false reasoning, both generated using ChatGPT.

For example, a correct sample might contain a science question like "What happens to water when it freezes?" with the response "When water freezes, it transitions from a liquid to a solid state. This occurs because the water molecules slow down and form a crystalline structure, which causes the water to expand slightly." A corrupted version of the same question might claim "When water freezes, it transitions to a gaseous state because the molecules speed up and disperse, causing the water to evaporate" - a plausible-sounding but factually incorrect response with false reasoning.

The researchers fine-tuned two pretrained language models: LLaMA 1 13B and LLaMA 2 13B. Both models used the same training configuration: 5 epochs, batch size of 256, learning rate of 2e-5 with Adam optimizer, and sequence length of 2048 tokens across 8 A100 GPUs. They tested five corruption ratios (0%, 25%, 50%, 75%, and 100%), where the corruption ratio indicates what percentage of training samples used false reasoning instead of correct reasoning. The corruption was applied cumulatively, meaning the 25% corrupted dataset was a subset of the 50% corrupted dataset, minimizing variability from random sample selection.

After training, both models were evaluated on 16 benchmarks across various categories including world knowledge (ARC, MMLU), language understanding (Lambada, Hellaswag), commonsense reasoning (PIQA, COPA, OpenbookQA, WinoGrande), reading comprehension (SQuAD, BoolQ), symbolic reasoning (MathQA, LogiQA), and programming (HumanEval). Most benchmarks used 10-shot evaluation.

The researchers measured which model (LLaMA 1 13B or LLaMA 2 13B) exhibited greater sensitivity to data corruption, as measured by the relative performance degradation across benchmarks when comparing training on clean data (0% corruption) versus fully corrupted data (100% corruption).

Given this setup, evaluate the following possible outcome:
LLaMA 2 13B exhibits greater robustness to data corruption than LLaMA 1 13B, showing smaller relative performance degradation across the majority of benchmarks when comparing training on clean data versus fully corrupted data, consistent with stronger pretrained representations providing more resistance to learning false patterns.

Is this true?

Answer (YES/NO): NO